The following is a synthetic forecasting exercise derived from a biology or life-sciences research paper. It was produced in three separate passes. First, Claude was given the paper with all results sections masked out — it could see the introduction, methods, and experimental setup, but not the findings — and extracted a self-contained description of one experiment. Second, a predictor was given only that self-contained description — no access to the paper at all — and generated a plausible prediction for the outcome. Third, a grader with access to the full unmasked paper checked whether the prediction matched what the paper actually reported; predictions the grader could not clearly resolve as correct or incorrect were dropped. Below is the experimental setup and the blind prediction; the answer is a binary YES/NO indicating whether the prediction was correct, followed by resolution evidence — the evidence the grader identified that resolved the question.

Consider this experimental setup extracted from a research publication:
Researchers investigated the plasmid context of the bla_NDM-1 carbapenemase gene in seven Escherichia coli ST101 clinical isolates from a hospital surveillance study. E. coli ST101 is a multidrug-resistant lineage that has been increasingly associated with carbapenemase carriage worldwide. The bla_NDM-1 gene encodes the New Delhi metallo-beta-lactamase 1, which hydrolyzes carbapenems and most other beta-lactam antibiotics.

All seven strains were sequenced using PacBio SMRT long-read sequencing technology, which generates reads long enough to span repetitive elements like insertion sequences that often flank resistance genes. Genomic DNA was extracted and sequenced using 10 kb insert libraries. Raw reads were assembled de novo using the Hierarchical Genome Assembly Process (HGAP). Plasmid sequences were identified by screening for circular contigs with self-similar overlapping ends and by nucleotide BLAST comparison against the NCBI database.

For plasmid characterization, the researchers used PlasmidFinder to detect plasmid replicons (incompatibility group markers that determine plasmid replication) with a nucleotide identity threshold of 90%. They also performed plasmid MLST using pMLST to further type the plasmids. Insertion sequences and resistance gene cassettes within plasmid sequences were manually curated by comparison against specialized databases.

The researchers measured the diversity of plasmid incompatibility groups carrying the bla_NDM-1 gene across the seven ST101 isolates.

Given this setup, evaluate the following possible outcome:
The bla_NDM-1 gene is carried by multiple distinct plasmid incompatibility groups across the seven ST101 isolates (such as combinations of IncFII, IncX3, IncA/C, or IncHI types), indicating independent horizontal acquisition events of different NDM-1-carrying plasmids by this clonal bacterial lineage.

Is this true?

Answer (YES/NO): NO